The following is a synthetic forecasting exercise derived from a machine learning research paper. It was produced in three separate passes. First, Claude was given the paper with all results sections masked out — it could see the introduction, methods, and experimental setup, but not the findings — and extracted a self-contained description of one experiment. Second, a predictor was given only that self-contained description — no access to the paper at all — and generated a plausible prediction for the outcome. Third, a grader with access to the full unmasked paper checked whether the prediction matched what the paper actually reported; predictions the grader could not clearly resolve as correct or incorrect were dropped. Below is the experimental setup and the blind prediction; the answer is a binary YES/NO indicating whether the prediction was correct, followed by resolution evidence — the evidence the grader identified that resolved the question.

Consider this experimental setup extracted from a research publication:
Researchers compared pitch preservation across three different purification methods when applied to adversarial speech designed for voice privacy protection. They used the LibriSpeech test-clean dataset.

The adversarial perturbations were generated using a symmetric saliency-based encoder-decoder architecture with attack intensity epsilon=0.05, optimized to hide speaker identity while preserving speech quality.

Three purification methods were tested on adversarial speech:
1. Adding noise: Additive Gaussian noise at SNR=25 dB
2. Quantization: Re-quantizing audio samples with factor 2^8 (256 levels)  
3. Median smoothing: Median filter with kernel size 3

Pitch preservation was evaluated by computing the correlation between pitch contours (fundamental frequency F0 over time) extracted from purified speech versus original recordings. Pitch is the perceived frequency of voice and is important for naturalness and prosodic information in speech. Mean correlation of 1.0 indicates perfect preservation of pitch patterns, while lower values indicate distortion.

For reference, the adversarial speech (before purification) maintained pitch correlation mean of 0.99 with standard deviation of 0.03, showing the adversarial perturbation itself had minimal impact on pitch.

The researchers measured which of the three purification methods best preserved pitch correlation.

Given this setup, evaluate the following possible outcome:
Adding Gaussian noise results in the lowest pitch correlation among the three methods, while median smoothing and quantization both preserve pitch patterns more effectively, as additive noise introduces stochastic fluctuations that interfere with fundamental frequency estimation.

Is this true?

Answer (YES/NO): NO